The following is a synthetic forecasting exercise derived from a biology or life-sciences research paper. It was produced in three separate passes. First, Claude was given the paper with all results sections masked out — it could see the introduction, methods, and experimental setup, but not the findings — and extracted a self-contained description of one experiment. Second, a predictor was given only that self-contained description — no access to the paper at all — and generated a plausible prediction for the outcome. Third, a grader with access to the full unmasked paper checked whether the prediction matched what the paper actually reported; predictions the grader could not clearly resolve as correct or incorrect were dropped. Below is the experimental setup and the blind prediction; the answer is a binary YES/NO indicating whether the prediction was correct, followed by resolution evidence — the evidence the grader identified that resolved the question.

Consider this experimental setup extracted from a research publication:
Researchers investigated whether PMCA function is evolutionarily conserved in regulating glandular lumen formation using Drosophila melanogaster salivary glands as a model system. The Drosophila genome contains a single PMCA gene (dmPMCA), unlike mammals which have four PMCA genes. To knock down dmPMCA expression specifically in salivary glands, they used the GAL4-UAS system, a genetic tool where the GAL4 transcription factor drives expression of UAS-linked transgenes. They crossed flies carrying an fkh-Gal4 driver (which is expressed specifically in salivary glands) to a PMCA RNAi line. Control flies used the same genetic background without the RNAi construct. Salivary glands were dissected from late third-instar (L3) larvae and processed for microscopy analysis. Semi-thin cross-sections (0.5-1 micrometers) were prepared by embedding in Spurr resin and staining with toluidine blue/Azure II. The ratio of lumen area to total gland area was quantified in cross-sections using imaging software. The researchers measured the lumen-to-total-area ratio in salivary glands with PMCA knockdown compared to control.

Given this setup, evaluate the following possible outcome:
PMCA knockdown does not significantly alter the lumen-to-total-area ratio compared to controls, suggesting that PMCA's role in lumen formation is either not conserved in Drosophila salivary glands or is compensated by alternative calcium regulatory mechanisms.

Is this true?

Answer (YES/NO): NO